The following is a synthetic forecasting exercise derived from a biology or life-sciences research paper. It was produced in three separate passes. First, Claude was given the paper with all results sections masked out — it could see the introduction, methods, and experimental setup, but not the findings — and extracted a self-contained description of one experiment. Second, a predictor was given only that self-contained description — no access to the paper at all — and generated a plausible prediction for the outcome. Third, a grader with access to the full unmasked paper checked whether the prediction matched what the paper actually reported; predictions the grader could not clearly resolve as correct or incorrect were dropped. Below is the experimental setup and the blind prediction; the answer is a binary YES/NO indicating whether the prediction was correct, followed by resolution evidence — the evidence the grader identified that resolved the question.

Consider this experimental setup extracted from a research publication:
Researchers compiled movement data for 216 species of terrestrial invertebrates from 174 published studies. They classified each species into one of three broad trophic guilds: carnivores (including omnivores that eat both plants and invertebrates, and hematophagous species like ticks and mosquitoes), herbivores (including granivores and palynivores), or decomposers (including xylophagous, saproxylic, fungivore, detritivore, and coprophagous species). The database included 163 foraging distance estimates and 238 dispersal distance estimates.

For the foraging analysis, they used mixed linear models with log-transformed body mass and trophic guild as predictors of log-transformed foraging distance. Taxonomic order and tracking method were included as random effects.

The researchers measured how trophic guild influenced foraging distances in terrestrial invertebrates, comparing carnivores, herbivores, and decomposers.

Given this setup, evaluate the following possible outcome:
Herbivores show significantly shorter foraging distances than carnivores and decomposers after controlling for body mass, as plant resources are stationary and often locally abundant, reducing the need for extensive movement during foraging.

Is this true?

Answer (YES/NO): NO